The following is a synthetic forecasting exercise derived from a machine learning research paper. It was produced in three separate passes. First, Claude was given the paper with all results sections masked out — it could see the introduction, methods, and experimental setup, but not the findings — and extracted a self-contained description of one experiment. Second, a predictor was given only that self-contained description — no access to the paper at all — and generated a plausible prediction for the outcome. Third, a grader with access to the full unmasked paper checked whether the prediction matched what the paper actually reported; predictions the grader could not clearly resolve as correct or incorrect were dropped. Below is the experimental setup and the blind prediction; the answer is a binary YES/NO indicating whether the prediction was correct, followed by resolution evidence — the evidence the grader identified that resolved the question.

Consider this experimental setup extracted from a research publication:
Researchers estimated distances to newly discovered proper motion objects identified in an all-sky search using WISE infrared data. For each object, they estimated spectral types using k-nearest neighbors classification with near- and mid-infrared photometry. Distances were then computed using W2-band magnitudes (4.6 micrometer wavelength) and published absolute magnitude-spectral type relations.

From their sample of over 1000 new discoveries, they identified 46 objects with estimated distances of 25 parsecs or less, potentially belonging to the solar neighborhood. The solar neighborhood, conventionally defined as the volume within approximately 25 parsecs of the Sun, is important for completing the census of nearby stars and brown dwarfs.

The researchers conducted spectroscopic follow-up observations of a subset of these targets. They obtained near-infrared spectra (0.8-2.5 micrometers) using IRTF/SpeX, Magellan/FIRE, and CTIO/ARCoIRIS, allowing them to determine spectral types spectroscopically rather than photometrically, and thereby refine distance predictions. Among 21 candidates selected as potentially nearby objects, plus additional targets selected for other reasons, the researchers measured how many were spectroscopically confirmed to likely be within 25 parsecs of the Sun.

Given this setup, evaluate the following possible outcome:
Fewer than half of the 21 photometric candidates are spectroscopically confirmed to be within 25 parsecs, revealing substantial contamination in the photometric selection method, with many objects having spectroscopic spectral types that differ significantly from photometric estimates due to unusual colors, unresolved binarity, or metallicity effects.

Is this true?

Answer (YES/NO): YES